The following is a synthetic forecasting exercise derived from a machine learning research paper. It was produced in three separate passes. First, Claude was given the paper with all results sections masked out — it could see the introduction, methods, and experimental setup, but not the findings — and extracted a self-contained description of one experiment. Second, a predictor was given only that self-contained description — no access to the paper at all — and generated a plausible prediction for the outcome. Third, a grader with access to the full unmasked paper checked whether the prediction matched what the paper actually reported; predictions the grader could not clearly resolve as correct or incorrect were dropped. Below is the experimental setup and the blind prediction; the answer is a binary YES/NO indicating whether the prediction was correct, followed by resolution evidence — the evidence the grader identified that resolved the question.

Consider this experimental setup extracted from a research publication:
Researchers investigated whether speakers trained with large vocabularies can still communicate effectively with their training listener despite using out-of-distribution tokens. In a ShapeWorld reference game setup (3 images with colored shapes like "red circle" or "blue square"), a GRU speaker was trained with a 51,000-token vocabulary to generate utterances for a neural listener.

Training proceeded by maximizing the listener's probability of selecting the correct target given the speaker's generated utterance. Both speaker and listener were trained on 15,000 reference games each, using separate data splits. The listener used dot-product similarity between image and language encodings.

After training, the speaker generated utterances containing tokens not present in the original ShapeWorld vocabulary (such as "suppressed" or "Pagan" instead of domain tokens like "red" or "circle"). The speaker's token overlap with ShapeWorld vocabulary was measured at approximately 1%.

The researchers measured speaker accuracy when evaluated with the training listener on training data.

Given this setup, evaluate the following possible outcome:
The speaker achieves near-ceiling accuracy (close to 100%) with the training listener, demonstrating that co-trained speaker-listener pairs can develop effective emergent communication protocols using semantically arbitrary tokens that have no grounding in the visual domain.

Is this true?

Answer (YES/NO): YES